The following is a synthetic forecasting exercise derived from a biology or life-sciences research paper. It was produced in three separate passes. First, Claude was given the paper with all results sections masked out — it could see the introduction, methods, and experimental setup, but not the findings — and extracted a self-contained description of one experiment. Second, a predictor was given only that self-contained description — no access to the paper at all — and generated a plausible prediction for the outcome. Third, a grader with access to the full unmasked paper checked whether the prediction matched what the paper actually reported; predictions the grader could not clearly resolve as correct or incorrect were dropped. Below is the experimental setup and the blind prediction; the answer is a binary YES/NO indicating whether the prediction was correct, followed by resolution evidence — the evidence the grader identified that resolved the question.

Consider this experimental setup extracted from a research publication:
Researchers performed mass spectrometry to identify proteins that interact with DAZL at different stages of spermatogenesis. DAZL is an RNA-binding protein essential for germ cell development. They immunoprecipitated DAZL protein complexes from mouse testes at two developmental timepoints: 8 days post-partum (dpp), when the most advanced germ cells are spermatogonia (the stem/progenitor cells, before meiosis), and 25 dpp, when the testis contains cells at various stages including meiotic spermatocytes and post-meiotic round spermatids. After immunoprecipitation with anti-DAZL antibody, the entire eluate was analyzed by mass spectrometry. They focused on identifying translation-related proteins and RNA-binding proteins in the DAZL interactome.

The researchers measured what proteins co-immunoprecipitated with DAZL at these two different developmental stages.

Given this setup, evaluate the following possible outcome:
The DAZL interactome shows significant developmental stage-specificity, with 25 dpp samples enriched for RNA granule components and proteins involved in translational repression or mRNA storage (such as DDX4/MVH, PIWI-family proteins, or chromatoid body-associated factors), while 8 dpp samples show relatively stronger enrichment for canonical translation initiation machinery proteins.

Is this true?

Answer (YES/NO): NO